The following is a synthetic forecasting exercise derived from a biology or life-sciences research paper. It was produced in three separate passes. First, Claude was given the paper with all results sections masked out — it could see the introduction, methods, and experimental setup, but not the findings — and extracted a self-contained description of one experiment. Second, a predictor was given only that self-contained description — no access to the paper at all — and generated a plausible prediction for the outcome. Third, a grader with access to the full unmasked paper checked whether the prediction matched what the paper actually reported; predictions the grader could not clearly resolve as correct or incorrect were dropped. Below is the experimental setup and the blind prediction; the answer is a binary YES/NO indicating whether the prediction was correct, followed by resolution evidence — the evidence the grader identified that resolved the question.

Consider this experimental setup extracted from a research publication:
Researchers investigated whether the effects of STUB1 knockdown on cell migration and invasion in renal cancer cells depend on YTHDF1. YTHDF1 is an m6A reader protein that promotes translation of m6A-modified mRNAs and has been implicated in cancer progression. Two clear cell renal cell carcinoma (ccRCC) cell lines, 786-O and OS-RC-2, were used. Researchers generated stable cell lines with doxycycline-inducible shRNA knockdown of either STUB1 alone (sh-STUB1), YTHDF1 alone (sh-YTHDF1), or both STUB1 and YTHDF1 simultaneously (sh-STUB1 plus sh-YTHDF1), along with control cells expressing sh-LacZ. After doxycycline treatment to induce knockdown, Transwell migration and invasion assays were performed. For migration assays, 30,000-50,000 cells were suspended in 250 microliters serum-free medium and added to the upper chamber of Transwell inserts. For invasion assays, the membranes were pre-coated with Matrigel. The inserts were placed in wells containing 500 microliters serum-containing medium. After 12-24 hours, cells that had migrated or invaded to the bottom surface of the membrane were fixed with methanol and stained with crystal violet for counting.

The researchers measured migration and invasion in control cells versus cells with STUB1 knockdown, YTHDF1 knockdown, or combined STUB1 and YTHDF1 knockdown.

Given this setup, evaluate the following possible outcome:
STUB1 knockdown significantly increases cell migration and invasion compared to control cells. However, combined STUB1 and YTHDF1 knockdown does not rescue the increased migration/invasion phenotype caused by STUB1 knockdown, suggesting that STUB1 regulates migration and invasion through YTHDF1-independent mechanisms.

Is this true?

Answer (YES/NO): NO